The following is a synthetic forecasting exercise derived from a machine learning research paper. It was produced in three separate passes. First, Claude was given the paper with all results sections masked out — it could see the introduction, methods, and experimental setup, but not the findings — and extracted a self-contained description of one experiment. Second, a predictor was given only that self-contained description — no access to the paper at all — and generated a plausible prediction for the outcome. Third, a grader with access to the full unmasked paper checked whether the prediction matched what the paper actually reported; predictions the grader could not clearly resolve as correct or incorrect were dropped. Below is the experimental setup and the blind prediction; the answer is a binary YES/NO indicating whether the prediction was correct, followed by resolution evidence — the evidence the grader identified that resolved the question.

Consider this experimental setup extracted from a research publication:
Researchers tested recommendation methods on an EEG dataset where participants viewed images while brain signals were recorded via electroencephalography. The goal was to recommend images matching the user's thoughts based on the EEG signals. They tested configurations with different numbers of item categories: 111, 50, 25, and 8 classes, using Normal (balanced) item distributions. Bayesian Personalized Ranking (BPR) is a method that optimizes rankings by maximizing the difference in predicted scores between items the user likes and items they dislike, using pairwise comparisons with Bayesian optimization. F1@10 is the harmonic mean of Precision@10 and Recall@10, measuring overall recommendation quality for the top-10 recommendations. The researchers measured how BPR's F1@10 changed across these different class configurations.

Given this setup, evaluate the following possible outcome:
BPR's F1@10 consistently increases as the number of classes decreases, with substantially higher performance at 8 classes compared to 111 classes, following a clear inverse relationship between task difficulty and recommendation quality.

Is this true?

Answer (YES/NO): NO